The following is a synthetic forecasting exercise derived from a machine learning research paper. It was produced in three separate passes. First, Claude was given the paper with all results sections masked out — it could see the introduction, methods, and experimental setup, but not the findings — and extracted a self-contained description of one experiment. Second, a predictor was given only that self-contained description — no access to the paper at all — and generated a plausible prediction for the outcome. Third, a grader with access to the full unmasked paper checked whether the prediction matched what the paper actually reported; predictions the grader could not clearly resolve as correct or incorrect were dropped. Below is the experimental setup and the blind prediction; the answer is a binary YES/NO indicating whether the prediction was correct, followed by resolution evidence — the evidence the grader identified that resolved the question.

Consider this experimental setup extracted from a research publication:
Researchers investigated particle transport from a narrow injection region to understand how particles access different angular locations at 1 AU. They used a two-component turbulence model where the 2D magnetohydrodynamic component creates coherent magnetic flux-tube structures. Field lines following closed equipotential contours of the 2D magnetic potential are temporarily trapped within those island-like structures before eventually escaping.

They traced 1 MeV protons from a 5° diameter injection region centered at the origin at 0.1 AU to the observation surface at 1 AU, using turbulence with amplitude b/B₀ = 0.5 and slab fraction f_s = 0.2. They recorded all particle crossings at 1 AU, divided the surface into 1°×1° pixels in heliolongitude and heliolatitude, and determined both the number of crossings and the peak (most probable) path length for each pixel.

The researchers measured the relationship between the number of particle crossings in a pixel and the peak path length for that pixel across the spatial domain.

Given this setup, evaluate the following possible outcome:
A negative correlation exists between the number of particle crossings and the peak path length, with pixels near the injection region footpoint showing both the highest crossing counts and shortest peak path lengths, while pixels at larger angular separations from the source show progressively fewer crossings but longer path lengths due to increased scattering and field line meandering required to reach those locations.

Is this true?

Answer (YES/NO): NO